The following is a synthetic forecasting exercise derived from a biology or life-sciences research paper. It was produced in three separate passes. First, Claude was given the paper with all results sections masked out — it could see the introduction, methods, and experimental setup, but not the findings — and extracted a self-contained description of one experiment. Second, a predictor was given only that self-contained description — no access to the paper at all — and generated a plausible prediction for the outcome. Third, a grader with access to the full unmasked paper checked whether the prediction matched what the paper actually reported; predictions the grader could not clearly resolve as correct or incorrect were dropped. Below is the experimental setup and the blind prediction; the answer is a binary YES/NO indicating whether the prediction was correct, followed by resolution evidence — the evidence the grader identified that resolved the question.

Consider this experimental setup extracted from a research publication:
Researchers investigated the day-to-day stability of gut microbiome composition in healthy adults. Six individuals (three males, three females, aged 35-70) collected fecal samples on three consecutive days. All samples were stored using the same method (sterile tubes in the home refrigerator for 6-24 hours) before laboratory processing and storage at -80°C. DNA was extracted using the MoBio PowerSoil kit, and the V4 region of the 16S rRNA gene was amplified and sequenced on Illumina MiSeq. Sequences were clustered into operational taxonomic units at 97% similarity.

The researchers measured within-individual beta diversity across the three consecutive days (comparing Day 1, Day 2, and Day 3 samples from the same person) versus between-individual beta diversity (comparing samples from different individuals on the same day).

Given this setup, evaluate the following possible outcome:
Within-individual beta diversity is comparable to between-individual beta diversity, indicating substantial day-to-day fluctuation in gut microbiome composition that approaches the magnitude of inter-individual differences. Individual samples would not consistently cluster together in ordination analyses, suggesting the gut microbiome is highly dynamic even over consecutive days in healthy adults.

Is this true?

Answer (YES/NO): NO